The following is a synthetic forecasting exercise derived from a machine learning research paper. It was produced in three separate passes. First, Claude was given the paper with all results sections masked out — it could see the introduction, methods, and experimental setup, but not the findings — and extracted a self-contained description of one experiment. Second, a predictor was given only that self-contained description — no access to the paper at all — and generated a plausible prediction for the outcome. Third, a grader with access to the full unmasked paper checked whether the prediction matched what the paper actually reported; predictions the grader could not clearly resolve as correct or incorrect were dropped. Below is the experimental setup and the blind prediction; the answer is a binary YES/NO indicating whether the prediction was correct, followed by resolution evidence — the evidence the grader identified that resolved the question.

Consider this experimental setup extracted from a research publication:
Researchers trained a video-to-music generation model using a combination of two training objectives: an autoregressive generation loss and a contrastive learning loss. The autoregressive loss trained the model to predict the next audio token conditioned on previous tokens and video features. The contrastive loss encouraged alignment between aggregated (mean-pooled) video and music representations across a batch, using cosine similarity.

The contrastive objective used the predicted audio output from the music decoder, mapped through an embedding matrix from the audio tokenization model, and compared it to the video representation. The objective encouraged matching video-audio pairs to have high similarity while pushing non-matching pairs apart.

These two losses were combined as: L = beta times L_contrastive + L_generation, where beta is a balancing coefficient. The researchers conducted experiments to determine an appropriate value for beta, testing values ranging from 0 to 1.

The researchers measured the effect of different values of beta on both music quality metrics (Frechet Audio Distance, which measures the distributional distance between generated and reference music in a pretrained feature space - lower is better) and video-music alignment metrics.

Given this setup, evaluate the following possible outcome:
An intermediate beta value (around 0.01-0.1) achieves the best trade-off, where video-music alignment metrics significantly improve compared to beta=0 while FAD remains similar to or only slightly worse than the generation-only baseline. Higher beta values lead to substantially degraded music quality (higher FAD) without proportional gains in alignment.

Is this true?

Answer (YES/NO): NO